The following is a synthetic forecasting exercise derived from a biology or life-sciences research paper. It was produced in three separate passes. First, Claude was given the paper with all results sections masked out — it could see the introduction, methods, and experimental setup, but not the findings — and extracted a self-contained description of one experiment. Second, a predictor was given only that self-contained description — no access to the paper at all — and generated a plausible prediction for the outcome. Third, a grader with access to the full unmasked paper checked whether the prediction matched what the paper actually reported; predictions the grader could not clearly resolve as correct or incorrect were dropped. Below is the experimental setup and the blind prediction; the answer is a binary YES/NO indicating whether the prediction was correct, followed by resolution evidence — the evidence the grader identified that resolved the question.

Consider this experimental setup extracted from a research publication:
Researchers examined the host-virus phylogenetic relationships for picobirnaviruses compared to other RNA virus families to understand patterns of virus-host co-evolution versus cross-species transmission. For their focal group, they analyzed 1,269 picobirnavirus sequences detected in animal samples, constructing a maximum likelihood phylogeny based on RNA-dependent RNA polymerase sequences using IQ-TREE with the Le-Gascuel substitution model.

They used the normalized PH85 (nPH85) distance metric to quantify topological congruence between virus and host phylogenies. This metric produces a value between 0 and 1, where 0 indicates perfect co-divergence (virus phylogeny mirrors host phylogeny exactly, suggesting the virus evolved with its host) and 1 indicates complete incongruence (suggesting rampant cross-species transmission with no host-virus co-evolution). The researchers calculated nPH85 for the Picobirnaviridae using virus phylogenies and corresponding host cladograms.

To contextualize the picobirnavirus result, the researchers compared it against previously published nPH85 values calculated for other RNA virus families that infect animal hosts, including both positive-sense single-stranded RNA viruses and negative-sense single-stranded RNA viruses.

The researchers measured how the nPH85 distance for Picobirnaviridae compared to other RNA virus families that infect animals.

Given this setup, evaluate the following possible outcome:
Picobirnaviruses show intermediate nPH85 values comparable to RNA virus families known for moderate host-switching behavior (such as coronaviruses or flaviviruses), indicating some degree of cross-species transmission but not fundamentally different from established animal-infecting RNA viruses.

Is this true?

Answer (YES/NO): NO